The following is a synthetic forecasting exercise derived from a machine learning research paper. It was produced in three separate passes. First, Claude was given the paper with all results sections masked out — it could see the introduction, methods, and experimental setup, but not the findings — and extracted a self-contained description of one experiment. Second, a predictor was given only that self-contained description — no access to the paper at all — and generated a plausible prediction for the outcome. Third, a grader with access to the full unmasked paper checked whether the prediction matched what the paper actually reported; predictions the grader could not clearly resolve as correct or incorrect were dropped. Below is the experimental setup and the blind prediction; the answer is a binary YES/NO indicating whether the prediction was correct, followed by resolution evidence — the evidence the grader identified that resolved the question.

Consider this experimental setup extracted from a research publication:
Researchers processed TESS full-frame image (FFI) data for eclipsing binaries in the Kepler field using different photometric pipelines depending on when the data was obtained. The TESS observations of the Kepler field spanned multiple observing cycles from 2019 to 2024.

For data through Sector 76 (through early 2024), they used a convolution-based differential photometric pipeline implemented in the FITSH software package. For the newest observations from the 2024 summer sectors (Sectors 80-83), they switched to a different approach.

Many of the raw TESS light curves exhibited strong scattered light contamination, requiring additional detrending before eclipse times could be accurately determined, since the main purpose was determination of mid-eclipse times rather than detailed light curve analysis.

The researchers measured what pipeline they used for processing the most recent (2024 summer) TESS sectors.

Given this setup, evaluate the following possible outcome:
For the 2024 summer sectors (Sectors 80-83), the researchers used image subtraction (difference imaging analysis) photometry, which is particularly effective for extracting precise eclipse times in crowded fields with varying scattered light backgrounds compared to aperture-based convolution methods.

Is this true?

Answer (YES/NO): NO